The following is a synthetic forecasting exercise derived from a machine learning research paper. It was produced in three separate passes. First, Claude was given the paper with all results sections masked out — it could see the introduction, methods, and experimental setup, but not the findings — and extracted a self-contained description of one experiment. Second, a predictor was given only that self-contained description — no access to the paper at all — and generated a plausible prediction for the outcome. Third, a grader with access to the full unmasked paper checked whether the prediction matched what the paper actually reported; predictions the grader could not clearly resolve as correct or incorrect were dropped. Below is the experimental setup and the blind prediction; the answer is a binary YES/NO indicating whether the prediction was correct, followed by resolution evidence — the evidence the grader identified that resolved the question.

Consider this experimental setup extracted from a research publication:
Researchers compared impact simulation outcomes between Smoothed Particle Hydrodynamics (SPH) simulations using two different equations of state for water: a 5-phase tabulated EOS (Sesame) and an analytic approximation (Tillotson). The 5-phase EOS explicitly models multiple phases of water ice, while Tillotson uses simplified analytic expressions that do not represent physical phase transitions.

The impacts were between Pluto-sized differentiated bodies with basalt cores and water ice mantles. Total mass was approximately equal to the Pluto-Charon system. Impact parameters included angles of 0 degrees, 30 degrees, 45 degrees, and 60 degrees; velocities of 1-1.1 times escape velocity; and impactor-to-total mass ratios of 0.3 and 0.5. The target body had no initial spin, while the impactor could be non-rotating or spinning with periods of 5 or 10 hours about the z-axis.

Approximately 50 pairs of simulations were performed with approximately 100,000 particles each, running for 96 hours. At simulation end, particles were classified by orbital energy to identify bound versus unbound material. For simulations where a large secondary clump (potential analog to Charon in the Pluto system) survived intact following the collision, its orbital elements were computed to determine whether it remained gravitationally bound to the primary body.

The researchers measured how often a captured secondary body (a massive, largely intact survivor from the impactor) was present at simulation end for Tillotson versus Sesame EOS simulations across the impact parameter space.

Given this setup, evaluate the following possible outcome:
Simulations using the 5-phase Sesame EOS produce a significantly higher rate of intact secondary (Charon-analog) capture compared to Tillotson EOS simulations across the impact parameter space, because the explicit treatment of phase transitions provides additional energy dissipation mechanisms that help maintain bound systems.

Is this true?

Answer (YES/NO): NO